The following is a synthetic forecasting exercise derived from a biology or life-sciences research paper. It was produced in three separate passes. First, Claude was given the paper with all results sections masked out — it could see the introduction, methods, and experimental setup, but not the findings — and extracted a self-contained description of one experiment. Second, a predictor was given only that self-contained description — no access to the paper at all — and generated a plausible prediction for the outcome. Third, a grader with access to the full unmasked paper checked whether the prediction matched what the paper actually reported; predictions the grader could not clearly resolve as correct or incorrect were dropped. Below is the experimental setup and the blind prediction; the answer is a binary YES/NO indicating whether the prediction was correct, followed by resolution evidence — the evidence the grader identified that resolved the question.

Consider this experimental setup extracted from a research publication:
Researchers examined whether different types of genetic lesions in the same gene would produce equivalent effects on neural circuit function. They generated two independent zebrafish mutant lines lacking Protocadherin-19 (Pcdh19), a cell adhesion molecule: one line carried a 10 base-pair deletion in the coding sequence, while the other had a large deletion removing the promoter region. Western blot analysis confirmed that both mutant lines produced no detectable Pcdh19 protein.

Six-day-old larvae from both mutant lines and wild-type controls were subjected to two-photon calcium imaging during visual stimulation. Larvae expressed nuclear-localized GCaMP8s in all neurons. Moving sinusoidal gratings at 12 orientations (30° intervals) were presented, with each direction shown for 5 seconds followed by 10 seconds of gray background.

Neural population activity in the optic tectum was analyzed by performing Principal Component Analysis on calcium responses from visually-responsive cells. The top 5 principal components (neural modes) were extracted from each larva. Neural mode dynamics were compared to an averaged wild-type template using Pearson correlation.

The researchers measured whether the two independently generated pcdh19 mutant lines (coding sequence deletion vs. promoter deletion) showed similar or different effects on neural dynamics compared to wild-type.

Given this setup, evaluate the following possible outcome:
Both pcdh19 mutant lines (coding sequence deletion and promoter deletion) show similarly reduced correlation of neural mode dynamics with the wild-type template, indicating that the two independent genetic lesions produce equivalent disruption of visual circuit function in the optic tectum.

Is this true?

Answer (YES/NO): NO